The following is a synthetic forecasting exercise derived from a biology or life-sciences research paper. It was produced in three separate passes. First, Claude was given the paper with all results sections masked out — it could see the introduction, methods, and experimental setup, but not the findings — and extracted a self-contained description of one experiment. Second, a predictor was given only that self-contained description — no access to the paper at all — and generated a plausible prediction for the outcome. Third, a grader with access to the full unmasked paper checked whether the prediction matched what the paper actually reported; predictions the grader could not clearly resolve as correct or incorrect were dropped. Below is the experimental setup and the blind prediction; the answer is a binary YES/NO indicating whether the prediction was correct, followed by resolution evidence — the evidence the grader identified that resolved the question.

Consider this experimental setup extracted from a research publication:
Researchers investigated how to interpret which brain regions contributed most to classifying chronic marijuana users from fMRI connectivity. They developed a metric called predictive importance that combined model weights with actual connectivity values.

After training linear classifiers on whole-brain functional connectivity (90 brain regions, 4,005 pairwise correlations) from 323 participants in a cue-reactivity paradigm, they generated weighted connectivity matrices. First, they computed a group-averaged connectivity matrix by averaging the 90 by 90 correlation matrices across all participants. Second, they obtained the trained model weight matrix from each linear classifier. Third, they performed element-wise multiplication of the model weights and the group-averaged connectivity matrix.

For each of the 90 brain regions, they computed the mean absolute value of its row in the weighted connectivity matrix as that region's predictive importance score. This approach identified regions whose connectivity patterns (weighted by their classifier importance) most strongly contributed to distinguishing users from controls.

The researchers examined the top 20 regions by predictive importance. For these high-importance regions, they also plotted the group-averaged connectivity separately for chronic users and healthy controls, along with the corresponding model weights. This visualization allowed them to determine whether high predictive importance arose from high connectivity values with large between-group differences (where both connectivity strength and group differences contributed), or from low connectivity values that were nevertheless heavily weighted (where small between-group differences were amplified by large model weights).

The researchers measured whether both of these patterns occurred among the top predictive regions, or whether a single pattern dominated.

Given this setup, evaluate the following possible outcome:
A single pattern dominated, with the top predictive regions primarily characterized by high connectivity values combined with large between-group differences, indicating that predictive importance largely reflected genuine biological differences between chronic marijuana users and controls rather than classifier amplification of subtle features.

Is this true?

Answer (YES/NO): NO